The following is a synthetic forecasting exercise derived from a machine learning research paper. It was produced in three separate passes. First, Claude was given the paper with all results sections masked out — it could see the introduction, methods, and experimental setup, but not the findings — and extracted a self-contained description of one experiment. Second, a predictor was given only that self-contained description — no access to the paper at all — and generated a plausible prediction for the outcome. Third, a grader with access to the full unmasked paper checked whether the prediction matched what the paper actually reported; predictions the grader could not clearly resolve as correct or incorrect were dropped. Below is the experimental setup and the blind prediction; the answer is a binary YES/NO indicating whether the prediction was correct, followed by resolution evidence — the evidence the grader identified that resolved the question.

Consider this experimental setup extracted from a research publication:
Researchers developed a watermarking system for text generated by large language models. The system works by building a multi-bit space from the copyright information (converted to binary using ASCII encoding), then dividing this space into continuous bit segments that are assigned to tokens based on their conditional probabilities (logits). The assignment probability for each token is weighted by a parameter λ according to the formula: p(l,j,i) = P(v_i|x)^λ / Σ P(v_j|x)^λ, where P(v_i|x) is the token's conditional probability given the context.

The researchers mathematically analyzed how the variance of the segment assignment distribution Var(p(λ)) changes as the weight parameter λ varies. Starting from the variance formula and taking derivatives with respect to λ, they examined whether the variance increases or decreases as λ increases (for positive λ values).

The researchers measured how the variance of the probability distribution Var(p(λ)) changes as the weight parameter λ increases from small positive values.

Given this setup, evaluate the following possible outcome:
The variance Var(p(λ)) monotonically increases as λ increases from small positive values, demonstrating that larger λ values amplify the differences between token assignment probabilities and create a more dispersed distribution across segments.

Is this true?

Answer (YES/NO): YES